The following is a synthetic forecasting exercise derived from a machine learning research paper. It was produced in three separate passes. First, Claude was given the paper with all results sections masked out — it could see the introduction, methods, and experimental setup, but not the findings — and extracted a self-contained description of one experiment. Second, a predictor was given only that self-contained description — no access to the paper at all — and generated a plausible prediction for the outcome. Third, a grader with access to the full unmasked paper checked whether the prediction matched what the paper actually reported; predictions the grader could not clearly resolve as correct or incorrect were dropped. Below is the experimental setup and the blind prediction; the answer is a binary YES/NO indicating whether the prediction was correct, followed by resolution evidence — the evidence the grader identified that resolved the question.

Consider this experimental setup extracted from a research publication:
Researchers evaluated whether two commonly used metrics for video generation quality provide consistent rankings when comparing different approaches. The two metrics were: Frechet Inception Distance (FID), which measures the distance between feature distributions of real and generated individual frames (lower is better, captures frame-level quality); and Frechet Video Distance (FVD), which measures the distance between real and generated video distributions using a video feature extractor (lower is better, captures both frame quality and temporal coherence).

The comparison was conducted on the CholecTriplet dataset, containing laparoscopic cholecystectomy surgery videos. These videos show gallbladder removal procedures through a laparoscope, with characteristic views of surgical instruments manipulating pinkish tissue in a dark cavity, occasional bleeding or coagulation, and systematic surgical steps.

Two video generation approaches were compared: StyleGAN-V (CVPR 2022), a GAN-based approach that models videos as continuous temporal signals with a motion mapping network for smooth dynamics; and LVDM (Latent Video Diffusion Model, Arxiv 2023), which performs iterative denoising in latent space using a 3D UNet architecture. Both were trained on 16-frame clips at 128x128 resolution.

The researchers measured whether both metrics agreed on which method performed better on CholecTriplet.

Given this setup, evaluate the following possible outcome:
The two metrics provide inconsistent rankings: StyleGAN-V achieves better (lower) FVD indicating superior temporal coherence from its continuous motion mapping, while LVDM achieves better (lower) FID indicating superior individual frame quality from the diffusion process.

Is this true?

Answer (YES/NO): NO